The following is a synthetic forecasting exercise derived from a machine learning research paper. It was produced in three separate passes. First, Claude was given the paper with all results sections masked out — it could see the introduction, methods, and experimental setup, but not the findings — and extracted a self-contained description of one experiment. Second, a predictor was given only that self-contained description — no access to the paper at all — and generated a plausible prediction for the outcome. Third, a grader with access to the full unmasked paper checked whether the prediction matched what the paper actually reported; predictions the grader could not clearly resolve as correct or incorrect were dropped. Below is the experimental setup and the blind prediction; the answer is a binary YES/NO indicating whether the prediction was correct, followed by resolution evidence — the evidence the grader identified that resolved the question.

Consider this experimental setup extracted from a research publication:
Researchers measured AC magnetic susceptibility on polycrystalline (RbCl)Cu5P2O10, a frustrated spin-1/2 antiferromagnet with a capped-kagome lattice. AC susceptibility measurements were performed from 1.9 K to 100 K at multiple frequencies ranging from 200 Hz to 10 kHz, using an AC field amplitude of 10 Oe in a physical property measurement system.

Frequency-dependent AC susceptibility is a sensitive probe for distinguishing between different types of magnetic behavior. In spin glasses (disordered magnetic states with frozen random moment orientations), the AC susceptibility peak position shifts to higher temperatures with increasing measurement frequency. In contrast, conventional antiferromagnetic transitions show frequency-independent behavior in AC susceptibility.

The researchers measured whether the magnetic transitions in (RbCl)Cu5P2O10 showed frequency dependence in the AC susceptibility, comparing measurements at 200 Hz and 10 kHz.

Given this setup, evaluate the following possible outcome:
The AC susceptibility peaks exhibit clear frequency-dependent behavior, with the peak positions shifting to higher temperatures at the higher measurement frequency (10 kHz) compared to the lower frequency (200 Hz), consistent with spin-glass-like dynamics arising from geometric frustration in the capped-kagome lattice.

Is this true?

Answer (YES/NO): NO